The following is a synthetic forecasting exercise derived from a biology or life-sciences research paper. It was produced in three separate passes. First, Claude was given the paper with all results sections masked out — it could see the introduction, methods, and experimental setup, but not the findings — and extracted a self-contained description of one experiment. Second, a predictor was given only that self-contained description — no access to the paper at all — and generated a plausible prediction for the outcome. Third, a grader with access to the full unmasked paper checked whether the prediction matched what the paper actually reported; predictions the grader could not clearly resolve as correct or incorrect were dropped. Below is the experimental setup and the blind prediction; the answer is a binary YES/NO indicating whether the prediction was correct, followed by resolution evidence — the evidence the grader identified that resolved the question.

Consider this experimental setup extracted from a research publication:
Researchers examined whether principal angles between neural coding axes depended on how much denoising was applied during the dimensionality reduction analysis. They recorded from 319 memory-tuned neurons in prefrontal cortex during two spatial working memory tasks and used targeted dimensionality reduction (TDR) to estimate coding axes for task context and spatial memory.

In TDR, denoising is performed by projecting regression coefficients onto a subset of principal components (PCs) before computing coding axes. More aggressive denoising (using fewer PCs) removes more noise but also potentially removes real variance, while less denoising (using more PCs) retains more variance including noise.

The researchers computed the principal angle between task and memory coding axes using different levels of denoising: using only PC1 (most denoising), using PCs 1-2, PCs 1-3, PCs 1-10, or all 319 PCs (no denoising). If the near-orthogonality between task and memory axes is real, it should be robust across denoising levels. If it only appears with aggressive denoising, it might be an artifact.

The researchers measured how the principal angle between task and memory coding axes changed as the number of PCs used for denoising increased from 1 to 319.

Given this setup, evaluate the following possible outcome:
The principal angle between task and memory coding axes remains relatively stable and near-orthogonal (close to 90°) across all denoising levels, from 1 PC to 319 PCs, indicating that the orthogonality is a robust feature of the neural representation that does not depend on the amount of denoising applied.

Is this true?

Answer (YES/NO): NO